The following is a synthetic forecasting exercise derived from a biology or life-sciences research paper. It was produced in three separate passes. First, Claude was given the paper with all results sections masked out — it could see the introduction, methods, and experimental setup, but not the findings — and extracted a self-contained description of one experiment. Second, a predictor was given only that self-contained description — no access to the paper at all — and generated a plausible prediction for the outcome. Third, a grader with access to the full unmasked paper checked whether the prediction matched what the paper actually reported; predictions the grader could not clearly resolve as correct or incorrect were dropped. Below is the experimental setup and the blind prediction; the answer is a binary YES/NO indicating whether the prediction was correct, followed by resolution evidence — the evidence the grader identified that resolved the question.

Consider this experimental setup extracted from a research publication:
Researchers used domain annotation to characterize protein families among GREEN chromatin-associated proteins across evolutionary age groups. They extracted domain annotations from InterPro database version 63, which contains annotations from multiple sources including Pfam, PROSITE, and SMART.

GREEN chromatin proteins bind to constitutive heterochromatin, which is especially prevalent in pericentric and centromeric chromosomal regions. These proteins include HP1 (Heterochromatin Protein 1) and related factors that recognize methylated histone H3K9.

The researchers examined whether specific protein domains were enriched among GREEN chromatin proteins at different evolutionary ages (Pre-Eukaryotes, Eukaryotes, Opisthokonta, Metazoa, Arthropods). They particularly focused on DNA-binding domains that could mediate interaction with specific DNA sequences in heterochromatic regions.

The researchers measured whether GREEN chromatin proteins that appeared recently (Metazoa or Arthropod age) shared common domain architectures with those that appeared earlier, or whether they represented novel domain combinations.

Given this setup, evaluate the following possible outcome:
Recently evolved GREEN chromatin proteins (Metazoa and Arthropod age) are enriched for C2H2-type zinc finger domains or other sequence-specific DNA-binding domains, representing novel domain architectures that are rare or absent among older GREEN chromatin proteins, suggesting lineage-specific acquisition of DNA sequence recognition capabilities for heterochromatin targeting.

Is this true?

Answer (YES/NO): NO